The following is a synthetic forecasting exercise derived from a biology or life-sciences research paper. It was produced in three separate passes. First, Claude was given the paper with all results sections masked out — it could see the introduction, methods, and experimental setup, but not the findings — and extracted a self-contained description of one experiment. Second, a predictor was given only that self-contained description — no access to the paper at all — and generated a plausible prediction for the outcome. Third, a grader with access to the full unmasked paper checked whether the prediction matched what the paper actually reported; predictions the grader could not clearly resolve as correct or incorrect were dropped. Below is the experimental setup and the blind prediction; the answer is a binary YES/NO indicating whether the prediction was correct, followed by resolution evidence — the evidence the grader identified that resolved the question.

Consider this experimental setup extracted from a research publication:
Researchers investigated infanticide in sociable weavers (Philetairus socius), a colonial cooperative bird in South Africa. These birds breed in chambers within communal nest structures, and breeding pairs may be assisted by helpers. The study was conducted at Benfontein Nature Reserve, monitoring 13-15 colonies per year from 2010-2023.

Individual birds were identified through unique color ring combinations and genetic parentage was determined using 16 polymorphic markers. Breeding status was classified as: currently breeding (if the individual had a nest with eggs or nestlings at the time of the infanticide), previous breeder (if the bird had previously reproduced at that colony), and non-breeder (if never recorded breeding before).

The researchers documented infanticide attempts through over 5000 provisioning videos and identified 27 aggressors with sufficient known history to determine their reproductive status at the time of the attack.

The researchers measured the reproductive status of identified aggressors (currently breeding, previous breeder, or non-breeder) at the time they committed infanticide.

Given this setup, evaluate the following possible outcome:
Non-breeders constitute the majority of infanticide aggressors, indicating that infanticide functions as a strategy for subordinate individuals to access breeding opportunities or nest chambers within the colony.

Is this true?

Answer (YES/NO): NO